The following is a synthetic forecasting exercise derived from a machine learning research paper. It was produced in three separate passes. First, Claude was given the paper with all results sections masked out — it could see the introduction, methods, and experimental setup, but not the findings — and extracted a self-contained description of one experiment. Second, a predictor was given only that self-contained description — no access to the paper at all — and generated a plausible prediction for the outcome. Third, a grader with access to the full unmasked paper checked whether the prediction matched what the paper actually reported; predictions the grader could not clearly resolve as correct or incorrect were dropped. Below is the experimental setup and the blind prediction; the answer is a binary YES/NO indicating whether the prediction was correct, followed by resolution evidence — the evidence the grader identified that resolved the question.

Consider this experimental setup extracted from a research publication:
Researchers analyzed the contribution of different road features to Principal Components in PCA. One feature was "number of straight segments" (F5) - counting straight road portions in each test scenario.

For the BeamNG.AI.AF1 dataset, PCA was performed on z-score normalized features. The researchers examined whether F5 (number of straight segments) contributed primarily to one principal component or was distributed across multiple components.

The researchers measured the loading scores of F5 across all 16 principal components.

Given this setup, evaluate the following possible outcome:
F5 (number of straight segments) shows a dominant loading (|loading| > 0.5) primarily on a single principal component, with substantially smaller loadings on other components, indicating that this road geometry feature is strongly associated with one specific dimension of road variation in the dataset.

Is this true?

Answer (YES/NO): YES